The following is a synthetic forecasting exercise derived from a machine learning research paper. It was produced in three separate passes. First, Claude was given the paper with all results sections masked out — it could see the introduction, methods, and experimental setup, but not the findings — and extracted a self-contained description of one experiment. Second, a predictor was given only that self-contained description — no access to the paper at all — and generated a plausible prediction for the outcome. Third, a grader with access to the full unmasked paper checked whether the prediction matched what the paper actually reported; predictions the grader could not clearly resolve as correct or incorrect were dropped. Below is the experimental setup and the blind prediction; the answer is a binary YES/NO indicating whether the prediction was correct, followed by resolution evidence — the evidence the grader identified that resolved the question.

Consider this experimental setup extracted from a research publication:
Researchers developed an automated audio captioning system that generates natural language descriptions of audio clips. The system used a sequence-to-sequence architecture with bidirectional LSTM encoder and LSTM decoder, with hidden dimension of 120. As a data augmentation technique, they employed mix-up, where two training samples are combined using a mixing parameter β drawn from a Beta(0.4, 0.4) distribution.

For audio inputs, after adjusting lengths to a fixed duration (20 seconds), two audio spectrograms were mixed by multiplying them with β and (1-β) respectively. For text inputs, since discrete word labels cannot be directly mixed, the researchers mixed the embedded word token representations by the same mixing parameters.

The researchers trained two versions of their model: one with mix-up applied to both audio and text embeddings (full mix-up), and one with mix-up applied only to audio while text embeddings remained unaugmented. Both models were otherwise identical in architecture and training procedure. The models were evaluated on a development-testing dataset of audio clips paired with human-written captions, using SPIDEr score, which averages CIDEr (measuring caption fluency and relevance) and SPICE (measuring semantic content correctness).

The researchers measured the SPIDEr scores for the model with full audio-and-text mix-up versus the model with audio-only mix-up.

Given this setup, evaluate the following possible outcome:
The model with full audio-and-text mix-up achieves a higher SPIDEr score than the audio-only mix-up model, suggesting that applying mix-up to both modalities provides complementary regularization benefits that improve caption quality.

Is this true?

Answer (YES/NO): NO